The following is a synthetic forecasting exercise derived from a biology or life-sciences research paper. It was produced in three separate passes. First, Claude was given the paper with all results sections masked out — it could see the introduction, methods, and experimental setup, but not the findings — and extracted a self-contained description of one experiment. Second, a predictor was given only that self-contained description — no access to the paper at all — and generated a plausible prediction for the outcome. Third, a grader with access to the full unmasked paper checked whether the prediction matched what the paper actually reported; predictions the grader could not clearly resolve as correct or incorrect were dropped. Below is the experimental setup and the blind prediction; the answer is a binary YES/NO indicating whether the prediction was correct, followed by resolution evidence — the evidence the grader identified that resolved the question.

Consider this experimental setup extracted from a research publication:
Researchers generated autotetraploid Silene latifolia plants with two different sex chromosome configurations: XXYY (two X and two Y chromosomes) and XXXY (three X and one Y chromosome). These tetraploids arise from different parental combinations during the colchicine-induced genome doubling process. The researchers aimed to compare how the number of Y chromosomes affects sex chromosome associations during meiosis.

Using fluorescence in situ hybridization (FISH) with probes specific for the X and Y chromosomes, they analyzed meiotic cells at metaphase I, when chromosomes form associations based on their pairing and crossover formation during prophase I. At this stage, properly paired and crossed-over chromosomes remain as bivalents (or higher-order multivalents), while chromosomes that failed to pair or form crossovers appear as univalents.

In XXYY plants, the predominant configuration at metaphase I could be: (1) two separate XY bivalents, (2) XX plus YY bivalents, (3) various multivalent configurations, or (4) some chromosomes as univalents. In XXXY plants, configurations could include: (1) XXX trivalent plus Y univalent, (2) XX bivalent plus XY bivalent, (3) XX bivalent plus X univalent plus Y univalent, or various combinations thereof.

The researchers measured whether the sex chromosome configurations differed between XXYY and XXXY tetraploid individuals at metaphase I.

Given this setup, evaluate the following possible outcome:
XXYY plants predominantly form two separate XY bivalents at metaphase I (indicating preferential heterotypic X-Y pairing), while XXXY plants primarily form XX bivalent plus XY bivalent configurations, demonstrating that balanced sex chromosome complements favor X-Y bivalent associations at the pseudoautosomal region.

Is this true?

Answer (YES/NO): NO